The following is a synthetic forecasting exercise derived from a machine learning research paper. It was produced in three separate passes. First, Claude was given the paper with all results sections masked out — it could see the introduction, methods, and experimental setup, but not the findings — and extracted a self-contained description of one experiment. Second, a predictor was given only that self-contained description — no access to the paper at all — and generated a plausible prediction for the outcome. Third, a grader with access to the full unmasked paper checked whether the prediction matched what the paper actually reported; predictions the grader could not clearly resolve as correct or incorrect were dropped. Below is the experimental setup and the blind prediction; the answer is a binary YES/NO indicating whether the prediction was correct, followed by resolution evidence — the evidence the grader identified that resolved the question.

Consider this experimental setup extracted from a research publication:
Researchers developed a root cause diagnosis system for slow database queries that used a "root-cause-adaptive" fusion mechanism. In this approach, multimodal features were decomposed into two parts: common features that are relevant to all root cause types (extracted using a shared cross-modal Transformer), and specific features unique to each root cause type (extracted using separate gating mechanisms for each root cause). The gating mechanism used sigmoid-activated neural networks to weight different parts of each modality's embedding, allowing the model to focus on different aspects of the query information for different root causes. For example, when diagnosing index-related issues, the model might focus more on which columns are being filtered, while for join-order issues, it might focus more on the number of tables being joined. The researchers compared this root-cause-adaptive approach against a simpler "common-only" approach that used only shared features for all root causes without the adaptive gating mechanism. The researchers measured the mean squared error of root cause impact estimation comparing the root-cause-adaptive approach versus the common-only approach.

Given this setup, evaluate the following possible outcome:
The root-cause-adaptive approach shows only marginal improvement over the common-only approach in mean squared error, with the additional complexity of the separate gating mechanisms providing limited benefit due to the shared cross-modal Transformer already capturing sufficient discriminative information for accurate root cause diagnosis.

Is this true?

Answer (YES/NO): NO